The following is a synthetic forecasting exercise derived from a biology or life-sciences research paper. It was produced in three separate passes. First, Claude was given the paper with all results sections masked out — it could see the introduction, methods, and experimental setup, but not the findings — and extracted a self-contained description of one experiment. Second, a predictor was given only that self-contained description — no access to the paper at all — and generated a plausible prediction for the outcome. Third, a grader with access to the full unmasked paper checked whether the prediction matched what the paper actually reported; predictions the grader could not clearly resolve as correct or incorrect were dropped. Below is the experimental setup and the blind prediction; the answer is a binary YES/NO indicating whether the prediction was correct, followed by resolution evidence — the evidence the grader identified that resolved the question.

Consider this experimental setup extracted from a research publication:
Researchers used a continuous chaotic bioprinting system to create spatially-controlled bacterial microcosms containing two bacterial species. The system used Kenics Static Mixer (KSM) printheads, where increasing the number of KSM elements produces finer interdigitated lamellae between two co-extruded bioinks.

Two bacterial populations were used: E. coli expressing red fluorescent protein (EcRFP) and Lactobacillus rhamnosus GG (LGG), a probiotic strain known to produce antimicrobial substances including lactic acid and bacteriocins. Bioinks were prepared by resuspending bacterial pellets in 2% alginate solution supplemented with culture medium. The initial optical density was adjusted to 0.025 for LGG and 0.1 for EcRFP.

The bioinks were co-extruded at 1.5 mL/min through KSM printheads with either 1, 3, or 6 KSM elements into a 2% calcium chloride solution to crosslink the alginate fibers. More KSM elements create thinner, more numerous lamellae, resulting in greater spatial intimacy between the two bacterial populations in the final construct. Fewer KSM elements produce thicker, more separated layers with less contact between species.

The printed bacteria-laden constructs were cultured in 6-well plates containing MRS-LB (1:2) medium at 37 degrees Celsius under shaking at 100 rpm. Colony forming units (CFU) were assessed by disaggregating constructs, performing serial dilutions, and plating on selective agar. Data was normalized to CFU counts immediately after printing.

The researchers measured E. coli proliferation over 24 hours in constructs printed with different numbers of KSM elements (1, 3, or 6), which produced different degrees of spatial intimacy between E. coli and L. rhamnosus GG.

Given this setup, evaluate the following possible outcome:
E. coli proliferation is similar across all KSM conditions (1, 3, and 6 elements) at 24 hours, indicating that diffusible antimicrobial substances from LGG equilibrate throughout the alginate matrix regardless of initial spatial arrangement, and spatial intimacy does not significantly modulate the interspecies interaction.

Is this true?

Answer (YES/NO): NO